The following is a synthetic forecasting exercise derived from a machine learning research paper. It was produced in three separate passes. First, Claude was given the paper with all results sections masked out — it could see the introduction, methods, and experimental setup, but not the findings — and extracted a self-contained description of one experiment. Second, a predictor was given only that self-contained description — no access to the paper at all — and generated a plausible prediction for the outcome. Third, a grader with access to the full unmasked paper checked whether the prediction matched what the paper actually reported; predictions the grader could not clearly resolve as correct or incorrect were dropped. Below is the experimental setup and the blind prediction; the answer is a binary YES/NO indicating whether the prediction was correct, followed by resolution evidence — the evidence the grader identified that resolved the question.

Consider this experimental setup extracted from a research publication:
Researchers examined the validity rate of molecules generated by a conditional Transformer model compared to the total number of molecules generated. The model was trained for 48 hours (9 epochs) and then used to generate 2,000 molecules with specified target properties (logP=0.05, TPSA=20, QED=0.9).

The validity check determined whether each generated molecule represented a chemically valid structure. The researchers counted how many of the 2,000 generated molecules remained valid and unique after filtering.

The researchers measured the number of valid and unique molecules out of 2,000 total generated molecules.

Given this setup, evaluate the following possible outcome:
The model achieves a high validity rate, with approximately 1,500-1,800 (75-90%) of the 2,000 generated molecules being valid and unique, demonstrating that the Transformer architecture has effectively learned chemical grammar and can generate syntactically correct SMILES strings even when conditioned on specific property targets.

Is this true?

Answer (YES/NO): NO